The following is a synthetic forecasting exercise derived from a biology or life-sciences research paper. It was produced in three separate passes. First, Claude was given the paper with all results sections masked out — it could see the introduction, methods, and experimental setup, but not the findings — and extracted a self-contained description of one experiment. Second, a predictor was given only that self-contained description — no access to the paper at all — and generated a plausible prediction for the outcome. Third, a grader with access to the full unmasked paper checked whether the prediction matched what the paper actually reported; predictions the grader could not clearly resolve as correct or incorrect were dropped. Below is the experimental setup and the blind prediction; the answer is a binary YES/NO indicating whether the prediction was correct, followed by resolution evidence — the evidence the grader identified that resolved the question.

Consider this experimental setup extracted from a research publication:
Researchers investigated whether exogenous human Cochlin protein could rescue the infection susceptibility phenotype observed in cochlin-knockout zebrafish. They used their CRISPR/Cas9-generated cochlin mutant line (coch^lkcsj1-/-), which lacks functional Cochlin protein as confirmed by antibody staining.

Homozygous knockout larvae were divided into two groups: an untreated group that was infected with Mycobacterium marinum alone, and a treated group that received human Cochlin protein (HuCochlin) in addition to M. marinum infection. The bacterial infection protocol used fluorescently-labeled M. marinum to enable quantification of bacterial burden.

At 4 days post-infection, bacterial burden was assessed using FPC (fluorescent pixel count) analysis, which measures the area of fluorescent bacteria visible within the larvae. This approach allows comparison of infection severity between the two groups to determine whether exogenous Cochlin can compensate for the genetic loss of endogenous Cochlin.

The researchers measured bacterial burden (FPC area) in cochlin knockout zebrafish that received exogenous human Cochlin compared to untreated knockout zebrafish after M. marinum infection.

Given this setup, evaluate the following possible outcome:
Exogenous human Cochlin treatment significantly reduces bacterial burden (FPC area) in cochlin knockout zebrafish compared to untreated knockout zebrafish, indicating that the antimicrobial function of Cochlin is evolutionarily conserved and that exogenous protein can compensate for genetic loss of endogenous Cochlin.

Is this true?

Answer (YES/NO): YES